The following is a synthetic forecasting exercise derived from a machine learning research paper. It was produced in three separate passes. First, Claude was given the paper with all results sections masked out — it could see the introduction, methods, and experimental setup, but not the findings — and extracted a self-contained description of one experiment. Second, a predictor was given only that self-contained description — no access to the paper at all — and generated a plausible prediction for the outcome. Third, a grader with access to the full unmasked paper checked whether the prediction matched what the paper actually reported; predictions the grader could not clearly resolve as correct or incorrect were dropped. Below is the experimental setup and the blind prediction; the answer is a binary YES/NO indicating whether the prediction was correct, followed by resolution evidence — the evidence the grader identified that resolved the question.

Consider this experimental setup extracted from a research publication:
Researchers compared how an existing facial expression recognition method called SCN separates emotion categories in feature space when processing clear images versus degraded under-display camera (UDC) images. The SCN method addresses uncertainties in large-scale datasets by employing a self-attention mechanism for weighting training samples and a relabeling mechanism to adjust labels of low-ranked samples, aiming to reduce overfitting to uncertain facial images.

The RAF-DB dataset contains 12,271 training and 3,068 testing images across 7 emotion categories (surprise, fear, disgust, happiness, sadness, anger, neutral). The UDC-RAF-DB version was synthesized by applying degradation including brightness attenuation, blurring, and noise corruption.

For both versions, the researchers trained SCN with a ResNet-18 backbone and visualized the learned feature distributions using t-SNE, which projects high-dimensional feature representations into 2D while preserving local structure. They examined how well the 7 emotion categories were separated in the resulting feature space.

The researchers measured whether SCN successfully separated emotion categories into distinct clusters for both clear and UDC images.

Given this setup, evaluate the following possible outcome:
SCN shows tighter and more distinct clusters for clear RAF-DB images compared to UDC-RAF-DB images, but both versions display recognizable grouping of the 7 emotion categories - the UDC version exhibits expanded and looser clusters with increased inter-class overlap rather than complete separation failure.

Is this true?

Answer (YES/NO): NO